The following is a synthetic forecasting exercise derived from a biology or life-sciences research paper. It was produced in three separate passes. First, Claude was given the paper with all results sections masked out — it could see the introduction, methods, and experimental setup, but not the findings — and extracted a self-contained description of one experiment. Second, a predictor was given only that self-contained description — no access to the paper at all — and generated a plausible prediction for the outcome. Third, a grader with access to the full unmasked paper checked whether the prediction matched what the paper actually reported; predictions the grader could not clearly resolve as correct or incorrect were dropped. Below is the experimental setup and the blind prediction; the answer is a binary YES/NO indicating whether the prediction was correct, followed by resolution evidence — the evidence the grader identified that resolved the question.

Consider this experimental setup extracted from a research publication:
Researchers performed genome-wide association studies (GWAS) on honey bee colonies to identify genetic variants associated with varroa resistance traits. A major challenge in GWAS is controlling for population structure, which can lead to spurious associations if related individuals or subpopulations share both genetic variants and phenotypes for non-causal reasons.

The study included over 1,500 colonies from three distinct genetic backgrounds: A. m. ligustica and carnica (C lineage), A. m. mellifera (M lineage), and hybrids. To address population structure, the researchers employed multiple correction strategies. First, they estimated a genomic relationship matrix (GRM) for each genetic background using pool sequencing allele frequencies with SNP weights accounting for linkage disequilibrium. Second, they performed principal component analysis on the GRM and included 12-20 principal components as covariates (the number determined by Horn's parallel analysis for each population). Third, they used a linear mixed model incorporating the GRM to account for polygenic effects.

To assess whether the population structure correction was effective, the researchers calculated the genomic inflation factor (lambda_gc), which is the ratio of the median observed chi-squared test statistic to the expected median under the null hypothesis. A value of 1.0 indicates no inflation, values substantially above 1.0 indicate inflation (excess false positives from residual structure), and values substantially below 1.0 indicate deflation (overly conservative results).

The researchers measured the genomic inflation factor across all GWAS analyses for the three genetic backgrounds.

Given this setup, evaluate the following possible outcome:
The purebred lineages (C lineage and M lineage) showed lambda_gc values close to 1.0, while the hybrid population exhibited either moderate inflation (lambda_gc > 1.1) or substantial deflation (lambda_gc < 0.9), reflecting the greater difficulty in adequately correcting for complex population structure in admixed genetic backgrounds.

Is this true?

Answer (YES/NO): NO